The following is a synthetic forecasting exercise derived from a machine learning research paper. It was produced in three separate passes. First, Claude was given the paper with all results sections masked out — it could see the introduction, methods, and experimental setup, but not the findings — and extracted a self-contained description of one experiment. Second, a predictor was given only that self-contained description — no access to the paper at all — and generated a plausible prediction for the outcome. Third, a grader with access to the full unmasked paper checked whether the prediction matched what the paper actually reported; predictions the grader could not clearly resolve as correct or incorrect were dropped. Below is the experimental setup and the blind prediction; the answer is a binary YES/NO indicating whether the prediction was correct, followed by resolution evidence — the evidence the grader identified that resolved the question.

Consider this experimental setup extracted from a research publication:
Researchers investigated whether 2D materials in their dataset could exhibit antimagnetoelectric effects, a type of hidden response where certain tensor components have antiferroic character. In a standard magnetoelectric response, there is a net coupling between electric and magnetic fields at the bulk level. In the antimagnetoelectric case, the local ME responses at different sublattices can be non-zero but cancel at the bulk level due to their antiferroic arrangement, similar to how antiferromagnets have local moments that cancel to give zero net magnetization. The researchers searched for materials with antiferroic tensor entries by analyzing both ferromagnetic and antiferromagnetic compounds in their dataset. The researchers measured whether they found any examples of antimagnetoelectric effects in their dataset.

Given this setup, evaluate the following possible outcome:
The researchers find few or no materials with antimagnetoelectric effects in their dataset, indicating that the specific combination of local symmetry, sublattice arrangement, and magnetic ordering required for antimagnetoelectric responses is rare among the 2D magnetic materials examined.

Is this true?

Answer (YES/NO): NO